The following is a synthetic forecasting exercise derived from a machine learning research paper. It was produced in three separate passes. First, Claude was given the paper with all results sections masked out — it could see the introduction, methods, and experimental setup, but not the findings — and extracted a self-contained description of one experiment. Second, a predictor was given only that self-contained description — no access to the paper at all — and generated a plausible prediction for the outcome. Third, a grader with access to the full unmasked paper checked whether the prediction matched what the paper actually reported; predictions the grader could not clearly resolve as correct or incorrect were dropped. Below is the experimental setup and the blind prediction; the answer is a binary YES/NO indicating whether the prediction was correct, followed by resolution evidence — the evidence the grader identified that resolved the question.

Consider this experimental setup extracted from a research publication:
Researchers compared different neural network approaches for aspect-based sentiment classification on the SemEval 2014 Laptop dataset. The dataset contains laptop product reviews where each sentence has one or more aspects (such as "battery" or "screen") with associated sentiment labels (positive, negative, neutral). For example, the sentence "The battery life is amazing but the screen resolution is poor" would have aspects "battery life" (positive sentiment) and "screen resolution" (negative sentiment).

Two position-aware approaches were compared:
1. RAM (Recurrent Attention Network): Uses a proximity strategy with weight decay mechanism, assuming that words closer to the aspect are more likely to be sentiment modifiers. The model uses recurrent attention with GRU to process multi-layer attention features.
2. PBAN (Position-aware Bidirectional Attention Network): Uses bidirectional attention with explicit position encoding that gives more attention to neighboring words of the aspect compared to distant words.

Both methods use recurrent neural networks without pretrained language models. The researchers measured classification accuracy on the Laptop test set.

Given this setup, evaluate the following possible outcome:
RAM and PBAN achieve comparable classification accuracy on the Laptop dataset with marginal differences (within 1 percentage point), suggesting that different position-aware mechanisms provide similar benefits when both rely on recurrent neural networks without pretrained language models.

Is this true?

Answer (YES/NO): NO